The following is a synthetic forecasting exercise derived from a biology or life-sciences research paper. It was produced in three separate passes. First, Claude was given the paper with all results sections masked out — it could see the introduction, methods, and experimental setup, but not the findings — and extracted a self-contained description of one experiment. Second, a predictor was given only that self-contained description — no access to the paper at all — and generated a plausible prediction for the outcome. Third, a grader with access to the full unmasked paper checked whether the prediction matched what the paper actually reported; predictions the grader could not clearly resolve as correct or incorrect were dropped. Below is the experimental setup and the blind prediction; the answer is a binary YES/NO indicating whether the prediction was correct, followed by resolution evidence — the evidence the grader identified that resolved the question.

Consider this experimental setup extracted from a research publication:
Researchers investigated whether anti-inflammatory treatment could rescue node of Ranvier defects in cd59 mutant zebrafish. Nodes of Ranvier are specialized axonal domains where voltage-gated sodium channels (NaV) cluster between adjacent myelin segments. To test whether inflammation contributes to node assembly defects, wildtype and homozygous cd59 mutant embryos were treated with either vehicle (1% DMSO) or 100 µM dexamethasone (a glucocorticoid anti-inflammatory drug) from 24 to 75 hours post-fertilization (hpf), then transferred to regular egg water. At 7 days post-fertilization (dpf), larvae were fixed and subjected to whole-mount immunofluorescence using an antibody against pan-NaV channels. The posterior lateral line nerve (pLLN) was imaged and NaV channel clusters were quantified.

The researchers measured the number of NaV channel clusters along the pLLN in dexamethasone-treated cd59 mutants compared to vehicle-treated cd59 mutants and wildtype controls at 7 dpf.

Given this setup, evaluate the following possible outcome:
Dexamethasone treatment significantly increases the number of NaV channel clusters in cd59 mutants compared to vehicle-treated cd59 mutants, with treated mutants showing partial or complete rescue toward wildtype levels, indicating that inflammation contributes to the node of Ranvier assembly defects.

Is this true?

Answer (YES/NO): YES